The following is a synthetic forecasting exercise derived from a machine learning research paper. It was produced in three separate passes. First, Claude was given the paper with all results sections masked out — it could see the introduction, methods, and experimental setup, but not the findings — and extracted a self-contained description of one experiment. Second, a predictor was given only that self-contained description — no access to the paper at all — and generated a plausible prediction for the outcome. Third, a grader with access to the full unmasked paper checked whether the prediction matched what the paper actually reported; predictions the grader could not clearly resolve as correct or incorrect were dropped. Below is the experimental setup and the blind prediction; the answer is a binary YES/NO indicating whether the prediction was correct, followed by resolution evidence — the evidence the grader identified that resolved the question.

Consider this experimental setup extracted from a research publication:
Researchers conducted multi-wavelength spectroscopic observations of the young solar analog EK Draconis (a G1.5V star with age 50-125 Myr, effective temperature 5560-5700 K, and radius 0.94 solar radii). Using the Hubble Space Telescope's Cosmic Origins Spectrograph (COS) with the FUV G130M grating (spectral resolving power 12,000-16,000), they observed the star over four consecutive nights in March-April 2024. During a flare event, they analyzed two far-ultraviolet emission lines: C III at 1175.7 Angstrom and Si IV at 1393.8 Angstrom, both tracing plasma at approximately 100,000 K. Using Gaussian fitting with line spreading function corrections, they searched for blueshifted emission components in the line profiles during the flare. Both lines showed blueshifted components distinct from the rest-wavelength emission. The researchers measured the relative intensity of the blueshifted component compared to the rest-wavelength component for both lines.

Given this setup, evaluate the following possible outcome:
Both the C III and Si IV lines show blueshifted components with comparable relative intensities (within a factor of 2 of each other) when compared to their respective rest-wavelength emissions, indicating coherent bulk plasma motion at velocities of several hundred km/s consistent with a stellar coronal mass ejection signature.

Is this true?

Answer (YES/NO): YES